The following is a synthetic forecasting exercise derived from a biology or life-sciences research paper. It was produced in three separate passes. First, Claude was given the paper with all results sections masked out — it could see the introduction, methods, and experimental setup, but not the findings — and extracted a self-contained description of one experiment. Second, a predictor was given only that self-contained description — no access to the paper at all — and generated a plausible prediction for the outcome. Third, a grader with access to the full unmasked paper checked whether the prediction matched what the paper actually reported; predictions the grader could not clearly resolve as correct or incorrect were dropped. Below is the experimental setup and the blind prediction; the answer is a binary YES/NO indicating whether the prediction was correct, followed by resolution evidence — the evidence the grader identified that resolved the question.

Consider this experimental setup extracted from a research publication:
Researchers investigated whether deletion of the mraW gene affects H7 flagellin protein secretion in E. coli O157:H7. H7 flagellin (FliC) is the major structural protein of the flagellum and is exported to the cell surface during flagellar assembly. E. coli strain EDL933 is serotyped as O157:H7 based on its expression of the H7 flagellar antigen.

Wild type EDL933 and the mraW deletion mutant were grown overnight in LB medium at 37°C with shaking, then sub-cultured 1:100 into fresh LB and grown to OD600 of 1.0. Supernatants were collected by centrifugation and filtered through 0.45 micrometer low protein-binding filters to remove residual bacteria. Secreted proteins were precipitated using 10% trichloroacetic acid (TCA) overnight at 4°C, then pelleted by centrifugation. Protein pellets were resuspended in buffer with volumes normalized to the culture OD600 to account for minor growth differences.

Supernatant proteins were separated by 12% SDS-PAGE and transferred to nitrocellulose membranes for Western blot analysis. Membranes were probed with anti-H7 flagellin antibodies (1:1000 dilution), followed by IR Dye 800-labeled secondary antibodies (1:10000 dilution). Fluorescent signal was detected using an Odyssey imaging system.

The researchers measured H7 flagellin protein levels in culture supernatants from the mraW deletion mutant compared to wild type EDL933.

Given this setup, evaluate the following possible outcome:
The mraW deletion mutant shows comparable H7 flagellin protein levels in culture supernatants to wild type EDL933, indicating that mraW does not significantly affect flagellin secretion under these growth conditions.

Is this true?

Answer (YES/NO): NO